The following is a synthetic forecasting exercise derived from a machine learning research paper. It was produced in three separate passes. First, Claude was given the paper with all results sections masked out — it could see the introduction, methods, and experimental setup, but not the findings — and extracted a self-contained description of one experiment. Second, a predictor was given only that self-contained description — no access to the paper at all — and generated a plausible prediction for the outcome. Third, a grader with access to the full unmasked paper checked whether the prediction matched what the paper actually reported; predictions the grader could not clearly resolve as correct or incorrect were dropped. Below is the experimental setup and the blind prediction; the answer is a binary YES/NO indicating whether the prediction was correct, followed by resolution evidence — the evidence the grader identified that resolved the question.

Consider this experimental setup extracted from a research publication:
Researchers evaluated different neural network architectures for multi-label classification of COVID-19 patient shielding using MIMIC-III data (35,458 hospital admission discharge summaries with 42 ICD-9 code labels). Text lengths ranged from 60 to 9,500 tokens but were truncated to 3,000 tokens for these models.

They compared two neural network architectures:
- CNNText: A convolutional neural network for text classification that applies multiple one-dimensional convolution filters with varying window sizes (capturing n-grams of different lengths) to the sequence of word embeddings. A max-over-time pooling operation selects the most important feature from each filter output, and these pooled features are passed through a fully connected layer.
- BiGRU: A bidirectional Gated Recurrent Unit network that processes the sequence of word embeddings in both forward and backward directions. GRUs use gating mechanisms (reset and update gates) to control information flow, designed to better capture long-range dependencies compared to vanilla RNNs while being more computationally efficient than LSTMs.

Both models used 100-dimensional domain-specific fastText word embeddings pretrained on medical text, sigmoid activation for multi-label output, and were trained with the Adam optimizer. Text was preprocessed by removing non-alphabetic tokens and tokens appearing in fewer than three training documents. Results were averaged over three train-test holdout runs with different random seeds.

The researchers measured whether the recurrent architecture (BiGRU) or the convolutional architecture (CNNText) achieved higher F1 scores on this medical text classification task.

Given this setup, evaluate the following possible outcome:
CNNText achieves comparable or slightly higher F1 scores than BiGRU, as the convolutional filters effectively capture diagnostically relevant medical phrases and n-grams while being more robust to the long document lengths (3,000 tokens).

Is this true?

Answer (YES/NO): YES